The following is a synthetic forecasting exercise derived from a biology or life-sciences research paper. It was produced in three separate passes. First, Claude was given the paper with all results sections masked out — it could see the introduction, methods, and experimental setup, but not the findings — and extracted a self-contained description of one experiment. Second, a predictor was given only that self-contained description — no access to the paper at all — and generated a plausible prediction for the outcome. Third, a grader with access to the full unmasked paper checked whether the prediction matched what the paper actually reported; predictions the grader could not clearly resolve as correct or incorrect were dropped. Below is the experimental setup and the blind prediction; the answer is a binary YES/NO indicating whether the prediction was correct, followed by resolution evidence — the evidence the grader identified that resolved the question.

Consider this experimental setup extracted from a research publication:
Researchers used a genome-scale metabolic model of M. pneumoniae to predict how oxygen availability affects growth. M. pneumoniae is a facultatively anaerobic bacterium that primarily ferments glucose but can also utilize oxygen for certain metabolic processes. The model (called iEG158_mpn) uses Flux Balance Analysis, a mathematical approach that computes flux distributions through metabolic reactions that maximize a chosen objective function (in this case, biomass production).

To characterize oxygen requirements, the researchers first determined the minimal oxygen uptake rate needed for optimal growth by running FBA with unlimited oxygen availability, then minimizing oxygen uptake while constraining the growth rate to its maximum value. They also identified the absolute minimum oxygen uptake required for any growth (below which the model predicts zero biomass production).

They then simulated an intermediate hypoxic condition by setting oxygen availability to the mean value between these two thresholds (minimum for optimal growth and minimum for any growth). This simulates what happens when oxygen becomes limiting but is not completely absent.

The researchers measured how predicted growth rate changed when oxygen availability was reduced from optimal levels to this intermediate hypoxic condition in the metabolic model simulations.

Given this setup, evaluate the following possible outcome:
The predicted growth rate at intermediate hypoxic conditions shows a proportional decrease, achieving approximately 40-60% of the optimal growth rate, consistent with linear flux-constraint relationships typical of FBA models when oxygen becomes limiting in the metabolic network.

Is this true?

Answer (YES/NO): YES